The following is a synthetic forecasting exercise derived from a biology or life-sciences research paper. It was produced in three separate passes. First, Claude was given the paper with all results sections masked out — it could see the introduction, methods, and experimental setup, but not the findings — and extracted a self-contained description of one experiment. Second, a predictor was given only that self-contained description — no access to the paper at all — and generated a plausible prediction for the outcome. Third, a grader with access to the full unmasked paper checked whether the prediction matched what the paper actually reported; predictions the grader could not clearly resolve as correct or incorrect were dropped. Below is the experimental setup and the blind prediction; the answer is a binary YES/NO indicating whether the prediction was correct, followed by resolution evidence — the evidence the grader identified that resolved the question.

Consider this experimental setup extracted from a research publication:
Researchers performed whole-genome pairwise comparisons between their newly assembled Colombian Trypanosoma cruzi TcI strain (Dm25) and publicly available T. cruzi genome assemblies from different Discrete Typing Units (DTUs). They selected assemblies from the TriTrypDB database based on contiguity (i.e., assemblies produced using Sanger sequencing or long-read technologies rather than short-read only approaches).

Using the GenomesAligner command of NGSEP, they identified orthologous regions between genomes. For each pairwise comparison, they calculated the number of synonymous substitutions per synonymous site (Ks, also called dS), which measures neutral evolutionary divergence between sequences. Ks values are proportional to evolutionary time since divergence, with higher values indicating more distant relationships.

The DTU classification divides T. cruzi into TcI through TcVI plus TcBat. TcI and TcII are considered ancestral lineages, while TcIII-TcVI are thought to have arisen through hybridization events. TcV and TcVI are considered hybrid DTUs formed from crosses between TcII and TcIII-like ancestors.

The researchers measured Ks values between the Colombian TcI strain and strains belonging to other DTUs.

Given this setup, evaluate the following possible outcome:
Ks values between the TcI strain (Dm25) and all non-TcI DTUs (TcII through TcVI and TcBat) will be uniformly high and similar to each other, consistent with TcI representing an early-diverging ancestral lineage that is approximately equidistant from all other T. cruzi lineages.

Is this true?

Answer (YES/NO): NO